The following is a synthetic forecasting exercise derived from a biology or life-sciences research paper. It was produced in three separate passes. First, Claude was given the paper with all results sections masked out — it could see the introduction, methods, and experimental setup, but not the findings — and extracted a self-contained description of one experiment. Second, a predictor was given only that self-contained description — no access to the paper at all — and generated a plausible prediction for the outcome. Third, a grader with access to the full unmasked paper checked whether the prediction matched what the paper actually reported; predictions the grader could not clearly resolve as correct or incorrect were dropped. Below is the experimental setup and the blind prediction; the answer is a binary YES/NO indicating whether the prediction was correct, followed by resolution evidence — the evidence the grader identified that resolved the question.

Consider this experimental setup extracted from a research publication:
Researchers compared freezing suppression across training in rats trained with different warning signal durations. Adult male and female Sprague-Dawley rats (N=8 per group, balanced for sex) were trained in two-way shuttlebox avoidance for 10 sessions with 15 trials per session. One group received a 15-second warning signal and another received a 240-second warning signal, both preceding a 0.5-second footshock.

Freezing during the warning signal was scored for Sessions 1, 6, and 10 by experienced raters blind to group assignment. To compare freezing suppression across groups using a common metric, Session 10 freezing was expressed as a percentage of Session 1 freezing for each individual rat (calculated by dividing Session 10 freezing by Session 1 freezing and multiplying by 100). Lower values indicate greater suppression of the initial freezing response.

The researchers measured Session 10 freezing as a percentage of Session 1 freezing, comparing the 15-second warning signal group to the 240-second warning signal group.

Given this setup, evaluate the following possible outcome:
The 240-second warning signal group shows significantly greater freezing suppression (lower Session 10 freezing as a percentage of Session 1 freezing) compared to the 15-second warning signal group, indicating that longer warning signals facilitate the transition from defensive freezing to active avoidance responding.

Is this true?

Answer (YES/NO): YES